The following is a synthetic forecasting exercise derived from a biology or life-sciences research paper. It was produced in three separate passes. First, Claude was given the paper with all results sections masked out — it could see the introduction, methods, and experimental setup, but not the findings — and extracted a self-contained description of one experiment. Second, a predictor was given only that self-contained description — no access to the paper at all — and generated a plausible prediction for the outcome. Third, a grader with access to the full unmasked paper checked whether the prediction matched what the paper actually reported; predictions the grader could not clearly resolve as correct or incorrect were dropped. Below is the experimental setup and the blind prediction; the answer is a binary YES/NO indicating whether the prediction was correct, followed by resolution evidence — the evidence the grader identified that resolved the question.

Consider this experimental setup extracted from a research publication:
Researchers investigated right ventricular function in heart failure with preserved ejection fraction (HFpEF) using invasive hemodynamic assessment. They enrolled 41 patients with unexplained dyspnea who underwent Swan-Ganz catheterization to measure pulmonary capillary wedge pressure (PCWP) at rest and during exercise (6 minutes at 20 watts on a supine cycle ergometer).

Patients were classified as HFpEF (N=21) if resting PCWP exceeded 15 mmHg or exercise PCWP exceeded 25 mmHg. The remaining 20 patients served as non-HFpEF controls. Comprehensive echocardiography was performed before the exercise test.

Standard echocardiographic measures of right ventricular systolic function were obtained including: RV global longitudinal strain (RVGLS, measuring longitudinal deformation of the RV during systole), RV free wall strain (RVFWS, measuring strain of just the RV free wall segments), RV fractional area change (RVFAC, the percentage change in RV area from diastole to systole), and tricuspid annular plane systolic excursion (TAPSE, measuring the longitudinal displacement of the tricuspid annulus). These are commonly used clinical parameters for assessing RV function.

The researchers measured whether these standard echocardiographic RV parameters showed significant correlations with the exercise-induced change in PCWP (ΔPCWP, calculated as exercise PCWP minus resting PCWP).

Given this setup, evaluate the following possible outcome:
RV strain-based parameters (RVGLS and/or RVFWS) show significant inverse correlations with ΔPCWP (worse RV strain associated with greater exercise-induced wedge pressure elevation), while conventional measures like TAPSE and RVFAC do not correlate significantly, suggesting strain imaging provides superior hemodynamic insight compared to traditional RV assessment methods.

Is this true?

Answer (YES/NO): NO